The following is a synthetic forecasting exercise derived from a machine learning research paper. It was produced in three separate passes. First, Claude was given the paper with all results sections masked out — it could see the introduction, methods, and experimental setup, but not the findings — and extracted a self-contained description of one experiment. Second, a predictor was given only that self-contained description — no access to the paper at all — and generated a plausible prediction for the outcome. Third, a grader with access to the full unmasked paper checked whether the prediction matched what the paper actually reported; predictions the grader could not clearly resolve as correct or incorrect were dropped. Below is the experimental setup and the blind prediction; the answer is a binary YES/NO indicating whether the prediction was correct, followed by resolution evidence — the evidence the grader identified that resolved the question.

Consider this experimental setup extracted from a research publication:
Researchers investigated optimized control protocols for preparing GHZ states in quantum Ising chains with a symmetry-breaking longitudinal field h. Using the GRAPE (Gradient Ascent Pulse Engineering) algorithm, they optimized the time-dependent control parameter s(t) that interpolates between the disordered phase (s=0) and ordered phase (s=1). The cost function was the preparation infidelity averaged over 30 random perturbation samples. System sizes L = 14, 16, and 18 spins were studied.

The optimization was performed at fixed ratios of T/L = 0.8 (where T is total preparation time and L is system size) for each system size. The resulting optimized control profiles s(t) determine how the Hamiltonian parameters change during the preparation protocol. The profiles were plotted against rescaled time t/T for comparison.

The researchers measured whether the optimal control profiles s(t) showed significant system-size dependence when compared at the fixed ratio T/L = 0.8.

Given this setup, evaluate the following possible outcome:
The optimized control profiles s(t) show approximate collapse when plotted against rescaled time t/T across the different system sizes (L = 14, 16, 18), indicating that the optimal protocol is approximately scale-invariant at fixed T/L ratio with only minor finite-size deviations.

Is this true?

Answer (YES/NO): YES